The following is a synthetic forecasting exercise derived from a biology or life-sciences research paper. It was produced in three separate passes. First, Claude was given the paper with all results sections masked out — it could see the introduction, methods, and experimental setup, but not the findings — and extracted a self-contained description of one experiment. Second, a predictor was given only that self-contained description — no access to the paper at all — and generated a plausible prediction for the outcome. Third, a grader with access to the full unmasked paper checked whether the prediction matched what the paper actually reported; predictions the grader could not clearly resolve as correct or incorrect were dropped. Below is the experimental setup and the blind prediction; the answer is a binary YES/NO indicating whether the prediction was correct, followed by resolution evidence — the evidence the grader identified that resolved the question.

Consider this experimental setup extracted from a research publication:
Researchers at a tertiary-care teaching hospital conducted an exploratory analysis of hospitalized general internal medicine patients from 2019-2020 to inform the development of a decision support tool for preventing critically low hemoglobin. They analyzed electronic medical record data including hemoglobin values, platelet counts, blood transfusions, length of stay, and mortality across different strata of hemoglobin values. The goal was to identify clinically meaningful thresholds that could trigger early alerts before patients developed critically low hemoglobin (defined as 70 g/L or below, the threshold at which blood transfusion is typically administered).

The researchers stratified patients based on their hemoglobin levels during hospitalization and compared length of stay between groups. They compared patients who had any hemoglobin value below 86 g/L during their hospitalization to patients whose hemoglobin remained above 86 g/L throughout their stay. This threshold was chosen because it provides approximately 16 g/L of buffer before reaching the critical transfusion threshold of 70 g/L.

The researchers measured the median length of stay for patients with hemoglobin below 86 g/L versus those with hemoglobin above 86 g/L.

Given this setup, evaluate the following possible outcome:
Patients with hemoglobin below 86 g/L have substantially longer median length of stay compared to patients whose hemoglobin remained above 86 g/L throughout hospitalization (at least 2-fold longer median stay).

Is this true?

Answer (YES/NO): YES